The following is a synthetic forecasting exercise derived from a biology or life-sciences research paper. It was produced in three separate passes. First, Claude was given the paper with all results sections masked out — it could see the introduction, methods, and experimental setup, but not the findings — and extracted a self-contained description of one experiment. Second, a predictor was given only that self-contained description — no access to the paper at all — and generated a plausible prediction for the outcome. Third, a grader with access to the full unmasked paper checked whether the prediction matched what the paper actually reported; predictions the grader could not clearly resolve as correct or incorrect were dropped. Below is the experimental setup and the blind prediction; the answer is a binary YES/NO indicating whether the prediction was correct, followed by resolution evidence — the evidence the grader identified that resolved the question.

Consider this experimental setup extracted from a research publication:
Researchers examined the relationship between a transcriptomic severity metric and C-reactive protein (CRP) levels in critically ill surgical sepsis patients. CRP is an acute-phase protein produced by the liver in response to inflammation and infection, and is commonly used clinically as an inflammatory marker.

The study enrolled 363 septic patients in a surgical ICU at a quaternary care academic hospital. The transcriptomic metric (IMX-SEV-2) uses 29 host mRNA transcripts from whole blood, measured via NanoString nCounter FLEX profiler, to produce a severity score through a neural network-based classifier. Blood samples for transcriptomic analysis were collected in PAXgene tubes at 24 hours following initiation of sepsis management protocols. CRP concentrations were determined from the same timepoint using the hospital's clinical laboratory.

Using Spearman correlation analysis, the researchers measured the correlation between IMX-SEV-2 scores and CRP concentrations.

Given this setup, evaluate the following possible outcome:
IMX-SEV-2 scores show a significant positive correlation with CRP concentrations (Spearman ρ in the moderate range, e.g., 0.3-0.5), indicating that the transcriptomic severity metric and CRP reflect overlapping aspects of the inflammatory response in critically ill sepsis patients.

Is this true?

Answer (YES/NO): NO